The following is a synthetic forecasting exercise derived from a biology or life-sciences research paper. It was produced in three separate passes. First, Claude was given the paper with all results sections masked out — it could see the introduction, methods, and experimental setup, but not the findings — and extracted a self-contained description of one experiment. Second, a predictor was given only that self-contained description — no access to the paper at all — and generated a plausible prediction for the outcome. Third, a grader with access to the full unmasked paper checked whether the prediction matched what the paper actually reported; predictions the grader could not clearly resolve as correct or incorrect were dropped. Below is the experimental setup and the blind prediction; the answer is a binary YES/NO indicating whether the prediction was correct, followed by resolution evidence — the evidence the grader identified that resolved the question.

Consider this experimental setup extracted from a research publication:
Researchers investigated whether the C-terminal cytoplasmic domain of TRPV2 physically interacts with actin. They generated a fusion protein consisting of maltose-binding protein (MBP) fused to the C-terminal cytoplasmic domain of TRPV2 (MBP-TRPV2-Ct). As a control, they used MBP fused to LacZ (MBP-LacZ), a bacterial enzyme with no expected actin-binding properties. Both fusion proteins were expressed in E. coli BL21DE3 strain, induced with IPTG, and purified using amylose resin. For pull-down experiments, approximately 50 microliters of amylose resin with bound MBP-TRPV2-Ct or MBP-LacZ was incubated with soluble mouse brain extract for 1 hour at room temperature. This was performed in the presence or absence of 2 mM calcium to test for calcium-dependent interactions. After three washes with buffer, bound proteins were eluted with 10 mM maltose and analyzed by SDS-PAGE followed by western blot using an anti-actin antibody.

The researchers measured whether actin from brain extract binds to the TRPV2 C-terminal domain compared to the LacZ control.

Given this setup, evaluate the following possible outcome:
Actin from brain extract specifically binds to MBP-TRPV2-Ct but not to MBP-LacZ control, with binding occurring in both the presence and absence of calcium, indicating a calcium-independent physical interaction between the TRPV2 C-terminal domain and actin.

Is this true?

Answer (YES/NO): YES